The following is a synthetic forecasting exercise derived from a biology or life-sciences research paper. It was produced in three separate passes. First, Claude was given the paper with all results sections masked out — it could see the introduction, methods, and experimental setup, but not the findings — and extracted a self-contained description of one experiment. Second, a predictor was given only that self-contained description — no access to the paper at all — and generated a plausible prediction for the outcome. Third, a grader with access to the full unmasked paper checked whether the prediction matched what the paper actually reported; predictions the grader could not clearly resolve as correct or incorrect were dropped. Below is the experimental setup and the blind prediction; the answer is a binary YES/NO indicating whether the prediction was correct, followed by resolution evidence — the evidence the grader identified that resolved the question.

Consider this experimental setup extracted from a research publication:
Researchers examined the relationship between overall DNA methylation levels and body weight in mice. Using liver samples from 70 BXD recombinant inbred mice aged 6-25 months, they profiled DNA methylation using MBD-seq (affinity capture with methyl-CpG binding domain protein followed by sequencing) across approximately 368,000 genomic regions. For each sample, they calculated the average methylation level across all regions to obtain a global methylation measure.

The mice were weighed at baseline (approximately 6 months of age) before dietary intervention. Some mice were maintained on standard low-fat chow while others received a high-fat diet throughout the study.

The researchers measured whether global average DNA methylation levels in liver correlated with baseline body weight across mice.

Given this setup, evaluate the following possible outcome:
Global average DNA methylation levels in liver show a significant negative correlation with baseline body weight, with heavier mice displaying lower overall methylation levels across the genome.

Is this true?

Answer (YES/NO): NO